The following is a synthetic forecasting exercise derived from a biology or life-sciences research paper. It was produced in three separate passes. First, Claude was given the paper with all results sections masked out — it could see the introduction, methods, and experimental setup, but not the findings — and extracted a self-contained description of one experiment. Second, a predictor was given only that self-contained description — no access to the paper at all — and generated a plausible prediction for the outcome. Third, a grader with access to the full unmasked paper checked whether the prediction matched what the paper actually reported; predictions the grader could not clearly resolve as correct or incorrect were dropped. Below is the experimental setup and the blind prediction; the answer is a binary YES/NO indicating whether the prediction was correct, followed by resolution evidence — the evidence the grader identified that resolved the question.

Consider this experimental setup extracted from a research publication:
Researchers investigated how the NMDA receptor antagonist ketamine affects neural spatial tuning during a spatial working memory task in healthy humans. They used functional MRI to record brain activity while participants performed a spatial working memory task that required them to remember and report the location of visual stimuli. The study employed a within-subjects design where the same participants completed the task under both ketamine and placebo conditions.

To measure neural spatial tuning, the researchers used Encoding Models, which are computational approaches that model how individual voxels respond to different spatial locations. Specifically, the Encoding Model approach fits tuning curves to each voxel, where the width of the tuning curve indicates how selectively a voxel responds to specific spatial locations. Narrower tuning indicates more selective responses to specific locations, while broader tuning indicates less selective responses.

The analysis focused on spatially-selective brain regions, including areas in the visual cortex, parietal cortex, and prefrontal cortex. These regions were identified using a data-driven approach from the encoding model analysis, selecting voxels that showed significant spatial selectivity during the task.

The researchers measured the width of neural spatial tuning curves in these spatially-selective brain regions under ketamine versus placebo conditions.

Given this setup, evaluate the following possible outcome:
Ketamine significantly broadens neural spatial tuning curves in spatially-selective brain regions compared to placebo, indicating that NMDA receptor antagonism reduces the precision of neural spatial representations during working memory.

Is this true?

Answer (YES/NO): YES